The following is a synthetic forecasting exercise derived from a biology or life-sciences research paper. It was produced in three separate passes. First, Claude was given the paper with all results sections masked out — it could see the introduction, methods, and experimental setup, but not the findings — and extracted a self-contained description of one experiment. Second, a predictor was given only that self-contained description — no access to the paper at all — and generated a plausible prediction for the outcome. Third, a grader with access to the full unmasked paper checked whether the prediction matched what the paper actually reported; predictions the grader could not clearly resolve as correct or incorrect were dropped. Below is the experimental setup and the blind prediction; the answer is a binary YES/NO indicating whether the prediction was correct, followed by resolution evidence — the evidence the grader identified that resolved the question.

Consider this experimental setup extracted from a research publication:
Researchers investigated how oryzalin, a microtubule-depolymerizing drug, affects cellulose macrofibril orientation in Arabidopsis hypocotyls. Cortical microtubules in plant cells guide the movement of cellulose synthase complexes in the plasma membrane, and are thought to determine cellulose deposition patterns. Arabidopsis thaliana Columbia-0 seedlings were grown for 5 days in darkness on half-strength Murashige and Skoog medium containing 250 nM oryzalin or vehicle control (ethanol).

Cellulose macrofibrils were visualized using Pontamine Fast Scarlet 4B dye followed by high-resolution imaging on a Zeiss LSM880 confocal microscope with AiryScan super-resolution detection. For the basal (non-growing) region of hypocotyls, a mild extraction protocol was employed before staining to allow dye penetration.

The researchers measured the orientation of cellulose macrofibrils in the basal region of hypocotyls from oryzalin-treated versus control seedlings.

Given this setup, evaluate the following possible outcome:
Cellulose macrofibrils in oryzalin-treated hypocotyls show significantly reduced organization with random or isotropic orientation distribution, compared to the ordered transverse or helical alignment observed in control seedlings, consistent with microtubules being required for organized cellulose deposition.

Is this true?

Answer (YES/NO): NO